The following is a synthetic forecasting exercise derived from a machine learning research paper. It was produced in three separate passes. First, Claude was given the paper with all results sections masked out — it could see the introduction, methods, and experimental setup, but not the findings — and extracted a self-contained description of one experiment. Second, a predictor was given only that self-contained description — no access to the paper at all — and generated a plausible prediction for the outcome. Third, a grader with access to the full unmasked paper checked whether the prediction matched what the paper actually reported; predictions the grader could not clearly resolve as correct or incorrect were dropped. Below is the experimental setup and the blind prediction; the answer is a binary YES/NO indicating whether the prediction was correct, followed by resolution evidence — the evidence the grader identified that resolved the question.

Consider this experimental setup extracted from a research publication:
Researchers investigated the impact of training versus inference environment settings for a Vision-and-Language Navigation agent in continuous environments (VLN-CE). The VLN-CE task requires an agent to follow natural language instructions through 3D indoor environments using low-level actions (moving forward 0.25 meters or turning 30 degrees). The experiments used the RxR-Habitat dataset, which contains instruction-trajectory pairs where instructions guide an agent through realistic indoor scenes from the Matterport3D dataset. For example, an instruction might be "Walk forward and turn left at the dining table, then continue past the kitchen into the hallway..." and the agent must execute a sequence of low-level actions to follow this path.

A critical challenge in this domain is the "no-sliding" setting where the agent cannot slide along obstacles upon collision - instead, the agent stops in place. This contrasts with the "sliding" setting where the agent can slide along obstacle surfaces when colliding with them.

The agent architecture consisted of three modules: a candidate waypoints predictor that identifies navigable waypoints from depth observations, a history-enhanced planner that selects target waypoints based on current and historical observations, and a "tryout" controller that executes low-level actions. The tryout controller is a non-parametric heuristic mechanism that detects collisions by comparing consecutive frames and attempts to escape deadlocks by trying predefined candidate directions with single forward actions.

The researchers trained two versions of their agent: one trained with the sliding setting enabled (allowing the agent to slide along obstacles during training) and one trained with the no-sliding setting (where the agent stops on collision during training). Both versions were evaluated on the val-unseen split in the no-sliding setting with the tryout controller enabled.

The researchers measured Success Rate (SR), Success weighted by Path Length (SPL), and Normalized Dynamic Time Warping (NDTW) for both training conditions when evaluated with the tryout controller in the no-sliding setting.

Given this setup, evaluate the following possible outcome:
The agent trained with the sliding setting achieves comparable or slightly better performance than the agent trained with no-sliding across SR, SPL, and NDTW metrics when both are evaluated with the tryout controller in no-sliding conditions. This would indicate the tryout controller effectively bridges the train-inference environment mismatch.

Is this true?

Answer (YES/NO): YES